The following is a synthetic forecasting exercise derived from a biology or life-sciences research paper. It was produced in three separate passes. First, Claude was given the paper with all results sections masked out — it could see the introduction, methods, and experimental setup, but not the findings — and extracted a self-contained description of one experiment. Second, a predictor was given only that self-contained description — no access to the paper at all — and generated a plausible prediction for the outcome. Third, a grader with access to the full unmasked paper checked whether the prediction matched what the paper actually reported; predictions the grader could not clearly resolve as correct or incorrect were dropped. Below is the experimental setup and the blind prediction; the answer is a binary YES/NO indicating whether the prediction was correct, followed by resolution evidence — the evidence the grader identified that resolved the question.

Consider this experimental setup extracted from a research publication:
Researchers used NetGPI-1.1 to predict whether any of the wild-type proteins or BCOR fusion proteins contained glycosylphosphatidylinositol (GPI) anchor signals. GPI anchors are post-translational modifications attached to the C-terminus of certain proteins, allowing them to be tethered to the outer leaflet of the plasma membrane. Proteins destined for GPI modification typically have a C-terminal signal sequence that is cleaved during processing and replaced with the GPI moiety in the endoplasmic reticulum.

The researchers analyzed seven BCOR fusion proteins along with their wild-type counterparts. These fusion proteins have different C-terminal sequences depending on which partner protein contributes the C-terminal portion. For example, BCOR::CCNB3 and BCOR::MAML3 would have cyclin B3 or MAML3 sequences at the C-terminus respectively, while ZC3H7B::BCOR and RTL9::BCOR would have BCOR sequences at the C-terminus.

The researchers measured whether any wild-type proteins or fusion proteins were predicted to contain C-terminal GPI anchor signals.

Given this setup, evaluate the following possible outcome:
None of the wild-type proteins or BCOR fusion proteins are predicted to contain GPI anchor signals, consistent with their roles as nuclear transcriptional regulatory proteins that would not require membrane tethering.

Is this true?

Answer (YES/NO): YES